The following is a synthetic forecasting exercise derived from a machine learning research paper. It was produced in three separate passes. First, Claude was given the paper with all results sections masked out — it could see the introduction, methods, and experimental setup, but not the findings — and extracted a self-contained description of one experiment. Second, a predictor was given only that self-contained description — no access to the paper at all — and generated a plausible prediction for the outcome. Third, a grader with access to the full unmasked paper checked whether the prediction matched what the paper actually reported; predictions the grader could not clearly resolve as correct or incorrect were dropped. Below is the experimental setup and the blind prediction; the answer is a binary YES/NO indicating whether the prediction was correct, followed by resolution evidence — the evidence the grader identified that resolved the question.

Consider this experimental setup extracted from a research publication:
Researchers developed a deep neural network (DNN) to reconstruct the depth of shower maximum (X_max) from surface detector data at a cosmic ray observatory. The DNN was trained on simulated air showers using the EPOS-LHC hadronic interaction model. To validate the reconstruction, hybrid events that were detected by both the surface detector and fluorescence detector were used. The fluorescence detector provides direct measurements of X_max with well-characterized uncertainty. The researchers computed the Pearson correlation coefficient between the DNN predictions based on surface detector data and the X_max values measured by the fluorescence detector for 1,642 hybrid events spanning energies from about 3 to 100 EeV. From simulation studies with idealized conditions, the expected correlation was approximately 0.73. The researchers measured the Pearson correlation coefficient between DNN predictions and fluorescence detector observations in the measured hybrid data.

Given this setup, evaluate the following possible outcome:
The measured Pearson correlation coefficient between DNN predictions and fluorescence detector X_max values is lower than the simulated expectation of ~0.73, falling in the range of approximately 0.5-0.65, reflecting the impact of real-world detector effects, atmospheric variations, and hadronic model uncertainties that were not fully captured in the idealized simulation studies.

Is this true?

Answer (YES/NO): NO